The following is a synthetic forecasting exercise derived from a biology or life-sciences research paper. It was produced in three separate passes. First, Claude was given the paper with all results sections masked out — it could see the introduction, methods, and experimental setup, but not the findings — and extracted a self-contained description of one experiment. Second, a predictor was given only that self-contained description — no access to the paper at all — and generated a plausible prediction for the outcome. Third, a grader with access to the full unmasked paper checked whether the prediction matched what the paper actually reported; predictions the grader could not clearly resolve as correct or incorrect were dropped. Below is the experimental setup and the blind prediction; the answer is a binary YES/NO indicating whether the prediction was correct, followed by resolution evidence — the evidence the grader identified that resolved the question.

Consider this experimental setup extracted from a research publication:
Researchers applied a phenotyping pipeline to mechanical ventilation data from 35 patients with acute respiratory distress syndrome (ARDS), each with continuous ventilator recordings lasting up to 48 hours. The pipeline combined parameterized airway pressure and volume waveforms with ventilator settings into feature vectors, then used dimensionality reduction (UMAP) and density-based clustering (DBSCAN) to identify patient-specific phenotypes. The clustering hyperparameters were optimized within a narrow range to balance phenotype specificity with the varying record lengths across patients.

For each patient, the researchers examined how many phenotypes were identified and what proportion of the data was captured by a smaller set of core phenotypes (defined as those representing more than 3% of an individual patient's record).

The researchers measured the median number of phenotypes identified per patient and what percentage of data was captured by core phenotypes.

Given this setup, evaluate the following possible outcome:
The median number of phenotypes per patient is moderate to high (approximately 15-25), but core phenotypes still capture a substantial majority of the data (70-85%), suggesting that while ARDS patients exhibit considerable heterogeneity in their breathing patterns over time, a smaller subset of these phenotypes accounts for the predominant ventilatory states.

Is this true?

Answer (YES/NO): NO